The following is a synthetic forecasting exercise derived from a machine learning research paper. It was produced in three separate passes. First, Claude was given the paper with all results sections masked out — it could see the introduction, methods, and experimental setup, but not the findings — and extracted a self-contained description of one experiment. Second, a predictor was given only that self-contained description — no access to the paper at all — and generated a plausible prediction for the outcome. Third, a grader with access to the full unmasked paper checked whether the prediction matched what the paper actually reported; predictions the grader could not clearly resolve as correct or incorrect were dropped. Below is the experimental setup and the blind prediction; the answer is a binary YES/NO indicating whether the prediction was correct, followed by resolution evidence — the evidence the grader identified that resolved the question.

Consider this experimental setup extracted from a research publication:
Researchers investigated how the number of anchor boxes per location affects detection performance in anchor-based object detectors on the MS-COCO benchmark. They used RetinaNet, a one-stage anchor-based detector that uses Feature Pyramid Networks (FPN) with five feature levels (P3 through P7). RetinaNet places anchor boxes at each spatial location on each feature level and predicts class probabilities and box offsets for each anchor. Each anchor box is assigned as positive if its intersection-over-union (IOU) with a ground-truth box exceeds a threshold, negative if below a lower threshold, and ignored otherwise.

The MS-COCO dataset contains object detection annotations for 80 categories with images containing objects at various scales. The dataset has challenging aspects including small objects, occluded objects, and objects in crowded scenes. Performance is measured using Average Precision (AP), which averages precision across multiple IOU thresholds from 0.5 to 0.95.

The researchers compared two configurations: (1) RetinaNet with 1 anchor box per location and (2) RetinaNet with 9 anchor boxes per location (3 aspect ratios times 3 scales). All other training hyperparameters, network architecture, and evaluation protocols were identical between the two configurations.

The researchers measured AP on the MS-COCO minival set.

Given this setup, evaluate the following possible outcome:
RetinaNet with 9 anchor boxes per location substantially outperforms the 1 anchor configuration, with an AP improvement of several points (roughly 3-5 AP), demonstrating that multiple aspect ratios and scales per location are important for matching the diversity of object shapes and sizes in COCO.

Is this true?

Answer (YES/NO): YES